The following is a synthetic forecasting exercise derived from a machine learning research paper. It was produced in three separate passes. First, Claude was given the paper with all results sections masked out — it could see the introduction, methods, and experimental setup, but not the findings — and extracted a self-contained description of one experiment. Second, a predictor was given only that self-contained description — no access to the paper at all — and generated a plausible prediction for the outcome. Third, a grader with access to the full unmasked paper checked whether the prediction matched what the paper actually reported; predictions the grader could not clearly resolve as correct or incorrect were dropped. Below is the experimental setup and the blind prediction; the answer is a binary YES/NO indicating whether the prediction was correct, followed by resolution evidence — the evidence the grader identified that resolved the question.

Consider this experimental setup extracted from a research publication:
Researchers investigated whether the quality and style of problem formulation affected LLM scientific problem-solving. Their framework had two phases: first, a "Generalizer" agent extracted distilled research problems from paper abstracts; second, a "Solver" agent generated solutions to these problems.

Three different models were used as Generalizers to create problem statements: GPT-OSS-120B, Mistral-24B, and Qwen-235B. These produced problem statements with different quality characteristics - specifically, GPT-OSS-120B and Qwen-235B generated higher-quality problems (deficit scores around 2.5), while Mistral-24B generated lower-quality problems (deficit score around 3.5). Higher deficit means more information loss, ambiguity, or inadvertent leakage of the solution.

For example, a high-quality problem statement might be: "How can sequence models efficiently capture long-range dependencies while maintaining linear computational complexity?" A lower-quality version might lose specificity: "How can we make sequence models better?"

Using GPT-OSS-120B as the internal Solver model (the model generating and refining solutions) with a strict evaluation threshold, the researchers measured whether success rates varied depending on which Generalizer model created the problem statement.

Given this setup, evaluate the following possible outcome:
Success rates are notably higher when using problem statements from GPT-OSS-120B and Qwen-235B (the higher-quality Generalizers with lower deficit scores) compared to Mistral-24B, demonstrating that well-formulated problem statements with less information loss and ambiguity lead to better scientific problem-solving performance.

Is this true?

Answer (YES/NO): NO